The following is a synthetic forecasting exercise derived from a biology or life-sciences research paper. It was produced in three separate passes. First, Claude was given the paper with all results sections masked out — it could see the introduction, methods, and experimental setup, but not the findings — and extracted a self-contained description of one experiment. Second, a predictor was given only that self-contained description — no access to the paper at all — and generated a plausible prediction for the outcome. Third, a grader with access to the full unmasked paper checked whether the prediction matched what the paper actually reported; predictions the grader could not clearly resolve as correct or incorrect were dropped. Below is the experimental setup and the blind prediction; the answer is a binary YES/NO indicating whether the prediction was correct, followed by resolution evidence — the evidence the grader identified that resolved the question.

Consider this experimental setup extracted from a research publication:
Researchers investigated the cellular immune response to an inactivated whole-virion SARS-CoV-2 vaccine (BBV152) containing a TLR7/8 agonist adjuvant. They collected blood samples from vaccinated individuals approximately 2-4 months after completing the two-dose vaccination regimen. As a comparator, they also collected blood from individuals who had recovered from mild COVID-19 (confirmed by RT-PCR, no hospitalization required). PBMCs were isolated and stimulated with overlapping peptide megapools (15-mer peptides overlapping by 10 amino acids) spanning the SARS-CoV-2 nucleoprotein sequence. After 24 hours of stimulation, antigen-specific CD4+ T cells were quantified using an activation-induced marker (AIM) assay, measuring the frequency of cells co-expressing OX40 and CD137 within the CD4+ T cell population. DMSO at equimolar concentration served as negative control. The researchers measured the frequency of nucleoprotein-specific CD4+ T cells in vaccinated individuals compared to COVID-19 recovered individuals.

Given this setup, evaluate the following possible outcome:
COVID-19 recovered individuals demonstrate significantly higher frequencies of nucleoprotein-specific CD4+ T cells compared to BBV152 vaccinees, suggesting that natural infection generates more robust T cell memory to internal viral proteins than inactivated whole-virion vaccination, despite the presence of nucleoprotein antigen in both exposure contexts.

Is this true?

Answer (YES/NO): NO